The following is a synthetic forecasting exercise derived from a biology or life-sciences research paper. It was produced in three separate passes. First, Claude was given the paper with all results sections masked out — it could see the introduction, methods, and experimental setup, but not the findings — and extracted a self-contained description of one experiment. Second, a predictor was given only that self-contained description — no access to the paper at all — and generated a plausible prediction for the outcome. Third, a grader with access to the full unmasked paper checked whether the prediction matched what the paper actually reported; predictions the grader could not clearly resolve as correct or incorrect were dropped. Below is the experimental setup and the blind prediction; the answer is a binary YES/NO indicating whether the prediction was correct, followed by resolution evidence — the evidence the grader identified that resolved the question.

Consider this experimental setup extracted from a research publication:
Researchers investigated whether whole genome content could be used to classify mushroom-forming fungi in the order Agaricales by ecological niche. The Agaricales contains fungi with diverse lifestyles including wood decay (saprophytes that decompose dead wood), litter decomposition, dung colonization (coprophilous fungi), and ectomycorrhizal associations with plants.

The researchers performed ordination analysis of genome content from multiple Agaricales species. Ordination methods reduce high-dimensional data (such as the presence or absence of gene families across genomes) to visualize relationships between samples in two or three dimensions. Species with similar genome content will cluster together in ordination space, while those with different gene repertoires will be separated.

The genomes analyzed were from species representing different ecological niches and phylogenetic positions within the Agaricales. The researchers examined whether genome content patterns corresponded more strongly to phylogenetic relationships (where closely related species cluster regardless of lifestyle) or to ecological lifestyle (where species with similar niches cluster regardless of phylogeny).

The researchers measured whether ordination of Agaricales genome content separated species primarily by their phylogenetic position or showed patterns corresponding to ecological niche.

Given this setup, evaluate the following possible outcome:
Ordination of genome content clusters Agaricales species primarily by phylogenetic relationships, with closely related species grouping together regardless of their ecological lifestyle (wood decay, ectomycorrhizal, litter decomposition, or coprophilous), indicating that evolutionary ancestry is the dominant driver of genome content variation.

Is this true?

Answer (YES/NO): NO